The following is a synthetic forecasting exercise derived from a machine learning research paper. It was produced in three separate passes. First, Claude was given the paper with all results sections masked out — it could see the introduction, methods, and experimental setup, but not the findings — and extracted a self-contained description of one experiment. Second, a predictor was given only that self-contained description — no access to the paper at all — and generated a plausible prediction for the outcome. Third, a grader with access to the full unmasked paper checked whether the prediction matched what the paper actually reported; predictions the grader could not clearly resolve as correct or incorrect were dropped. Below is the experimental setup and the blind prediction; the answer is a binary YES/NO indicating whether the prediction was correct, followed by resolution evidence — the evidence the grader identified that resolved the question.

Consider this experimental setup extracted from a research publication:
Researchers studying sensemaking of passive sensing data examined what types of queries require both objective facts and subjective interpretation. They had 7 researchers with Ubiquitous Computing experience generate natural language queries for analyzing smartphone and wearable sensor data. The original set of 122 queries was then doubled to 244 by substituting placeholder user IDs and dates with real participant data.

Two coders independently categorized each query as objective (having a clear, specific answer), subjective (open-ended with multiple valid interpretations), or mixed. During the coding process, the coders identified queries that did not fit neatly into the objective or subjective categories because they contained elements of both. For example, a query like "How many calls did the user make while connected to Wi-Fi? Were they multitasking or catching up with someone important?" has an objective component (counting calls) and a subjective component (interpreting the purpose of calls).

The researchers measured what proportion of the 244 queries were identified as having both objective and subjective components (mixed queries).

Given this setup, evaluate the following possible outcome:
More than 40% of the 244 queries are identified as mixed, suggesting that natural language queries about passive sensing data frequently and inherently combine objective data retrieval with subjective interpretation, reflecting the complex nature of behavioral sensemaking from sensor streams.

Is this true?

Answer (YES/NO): NO